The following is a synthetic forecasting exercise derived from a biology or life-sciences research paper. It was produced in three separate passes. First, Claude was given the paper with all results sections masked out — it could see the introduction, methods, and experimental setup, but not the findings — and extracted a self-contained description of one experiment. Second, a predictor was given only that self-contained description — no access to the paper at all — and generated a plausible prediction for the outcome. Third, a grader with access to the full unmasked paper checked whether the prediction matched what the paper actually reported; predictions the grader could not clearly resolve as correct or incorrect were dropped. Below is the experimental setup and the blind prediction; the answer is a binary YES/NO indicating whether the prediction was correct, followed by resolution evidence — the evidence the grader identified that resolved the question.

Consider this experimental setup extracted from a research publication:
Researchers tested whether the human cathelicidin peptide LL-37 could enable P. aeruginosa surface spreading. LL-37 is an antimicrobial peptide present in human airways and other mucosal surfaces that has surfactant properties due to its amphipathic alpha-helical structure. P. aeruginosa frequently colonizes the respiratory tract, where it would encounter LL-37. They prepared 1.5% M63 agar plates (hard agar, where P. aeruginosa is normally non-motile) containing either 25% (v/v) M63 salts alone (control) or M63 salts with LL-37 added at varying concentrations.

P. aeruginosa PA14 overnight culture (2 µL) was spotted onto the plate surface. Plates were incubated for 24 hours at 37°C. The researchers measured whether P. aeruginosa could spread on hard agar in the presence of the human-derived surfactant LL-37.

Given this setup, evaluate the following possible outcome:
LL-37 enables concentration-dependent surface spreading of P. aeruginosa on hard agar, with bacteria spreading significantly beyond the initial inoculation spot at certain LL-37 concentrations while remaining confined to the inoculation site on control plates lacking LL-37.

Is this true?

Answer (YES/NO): NO